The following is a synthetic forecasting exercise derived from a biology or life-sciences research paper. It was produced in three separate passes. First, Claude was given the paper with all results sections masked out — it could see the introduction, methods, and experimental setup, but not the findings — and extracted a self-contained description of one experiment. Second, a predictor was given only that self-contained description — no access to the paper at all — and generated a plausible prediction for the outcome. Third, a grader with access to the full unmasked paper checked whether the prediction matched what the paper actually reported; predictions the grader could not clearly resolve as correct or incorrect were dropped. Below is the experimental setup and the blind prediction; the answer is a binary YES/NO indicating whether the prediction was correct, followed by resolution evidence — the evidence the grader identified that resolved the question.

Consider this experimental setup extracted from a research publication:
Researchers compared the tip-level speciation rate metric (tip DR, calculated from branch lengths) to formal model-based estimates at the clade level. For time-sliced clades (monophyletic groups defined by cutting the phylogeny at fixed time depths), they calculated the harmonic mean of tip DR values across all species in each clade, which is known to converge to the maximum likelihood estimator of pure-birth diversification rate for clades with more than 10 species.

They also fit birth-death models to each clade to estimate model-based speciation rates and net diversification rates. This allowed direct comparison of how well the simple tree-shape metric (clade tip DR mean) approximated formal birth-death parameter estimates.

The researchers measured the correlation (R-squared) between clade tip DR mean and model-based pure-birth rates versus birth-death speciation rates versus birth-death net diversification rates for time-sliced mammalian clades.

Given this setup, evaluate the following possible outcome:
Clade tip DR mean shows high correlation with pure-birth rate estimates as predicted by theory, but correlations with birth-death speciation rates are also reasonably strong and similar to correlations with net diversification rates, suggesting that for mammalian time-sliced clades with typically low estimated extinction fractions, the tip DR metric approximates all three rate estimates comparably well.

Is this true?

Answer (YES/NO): NO